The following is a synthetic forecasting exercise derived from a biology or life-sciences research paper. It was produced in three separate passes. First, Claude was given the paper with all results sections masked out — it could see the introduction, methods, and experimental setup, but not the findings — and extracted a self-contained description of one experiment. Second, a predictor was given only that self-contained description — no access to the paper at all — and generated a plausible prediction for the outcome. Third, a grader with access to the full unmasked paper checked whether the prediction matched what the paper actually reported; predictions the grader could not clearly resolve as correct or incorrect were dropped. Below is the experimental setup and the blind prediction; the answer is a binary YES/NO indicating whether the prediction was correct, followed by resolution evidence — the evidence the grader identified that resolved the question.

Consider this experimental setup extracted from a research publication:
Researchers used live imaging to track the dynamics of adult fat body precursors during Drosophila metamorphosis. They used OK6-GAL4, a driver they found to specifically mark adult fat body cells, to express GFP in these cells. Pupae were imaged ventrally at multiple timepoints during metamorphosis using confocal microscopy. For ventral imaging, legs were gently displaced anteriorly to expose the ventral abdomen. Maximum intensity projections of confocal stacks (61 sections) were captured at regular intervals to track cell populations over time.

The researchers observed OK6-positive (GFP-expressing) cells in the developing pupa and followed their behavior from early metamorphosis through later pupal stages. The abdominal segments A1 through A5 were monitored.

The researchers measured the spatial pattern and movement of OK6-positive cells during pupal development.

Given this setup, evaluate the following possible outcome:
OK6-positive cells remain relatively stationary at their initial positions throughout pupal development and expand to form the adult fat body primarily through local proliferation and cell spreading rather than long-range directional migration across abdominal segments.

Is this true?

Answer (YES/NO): NO